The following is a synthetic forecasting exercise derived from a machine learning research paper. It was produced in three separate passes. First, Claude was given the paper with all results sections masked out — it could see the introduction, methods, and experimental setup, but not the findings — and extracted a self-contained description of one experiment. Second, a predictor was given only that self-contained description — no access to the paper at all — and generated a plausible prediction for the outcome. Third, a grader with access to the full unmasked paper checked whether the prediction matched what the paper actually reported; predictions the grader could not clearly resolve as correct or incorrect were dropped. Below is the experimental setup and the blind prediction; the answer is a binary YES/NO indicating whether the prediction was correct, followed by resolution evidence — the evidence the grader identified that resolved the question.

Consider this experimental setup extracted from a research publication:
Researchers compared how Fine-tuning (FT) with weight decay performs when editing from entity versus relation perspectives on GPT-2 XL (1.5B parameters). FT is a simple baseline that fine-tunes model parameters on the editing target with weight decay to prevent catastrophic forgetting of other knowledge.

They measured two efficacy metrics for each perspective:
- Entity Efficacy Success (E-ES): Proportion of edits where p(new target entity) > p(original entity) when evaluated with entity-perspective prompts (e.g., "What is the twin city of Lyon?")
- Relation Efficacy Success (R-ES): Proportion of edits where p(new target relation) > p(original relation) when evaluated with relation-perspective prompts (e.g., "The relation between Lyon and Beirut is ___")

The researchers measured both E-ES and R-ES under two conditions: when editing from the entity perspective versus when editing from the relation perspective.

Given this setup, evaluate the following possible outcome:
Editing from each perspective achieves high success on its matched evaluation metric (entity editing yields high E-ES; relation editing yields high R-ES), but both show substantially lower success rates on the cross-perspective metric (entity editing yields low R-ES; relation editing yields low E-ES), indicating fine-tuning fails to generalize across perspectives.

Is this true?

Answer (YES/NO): NO